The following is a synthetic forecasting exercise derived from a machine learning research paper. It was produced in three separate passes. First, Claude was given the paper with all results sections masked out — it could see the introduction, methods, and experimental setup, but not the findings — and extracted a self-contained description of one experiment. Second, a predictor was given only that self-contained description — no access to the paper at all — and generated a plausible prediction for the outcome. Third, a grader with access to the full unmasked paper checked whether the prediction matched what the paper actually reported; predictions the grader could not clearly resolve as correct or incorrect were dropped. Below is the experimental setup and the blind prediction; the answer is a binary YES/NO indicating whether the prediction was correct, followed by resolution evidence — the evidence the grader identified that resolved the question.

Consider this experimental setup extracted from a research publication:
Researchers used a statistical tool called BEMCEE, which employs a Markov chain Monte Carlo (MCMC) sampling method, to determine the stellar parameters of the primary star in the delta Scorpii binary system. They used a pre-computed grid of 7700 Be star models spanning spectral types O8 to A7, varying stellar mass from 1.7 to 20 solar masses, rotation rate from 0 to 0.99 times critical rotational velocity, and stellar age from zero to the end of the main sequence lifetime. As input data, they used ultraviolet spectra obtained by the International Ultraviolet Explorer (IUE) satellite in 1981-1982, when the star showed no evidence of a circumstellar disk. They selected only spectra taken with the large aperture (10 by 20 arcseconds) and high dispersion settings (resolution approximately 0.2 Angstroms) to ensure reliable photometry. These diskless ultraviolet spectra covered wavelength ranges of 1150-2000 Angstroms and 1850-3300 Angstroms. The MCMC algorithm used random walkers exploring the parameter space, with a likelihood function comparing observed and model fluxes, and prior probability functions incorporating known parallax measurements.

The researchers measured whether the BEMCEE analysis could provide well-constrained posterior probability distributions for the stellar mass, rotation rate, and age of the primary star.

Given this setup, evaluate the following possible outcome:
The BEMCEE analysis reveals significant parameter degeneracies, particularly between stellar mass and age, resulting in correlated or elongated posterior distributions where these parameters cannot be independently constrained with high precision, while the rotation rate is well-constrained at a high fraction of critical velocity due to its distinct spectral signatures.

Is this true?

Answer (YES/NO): NO